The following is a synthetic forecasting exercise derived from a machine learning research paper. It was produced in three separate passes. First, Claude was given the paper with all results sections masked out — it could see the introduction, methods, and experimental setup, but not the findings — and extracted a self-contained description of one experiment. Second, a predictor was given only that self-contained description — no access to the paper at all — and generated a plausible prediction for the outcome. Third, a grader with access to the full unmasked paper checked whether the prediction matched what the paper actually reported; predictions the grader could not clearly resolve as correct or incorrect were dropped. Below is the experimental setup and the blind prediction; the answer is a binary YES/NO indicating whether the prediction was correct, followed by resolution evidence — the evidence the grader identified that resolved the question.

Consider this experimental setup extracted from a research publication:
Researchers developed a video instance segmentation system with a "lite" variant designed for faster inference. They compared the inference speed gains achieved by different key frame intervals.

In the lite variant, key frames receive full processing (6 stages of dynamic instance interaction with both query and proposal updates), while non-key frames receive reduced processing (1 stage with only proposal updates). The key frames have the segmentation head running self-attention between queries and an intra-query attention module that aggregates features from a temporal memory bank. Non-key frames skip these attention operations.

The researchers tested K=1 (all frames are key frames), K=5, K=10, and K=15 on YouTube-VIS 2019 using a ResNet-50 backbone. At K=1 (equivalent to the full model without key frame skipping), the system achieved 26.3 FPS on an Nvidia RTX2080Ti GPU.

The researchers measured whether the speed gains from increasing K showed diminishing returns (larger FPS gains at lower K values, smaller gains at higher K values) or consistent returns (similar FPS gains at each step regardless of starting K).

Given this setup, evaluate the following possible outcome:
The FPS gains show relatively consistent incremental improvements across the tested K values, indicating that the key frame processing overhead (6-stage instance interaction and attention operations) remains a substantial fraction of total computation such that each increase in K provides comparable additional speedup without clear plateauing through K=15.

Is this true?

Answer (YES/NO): NO